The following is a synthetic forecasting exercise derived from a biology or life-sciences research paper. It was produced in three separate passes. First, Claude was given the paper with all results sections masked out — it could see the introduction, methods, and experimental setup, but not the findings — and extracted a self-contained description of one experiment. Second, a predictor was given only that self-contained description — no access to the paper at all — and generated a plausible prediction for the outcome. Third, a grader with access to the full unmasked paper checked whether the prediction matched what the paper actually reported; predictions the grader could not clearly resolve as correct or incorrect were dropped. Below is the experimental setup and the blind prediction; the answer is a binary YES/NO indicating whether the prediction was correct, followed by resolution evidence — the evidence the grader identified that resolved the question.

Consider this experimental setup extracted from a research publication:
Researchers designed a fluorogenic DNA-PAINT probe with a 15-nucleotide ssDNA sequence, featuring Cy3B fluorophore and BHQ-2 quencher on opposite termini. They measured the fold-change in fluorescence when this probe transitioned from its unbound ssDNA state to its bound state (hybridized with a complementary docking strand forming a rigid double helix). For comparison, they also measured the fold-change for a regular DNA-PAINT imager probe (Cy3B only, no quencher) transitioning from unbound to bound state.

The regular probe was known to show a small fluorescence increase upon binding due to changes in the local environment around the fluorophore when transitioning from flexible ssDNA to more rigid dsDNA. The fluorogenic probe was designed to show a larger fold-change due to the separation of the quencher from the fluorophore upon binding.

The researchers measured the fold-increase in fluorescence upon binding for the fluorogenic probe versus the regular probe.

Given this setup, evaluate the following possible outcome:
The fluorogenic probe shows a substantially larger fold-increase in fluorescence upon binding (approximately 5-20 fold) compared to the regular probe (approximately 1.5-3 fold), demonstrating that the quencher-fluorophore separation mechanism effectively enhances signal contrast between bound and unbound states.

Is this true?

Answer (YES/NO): NO